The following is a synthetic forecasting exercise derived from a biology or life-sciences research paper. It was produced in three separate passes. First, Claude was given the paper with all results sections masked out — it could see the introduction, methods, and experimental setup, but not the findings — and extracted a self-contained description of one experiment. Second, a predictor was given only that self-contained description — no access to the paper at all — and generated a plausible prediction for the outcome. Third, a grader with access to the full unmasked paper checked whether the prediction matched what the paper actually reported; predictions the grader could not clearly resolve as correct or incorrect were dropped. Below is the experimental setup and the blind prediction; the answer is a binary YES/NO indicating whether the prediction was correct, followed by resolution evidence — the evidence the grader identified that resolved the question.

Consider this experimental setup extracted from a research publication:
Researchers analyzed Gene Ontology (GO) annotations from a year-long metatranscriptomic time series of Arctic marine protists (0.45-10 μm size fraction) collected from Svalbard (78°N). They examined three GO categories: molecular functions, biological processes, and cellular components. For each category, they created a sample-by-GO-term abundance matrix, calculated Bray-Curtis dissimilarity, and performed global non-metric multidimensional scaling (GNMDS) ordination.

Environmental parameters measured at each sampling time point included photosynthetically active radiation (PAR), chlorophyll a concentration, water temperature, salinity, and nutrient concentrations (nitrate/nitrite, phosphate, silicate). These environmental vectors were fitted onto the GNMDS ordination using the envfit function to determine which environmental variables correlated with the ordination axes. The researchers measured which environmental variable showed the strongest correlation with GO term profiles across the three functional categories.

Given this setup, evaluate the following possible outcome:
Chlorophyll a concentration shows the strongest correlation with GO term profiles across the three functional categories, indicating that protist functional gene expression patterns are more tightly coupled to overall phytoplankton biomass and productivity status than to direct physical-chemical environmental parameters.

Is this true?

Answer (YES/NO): NO